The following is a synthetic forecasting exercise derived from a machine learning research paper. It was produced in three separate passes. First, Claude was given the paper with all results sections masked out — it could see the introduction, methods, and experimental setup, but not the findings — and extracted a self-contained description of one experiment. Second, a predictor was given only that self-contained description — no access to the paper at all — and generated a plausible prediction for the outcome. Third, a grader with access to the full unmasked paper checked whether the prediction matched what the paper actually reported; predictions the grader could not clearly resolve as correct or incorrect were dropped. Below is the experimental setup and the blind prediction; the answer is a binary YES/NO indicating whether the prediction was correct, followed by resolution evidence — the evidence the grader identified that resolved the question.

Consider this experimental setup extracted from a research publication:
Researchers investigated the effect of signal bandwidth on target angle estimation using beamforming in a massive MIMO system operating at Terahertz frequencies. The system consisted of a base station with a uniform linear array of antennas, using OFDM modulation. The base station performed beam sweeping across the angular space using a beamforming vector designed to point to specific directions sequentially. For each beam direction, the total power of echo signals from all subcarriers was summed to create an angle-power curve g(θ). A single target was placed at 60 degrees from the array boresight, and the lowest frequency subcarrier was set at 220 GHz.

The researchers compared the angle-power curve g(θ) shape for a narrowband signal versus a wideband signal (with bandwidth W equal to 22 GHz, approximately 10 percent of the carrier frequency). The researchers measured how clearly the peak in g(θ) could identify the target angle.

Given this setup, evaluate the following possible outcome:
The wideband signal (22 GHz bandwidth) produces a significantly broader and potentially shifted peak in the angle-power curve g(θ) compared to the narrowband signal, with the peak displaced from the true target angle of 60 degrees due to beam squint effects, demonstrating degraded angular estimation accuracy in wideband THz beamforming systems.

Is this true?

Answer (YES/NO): NO